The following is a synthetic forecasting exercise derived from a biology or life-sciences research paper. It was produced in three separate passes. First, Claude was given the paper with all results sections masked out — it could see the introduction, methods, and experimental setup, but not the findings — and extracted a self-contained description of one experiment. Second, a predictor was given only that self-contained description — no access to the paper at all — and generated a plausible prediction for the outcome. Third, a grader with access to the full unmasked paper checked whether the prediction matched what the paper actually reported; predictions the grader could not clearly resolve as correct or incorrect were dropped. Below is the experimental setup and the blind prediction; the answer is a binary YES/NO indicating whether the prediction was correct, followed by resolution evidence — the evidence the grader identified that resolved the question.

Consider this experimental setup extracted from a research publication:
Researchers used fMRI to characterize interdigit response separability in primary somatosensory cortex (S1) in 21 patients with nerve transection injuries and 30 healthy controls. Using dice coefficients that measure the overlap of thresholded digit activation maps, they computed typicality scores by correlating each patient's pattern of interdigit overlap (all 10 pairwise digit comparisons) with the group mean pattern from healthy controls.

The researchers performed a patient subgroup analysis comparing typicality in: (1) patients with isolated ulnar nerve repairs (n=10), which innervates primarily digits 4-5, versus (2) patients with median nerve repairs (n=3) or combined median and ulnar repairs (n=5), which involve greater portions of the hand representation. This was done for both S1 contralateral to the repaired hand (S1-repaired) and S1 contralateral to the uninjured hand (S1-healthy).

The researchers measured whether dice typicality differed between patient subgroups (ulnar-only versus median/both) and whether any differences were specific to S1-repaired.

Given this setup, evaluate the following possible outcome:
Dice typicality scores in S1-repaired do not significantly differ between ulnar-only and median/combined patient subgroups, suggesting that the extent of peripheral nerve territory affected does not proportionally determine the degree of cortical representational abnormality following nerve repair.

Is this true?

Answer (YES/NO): YES